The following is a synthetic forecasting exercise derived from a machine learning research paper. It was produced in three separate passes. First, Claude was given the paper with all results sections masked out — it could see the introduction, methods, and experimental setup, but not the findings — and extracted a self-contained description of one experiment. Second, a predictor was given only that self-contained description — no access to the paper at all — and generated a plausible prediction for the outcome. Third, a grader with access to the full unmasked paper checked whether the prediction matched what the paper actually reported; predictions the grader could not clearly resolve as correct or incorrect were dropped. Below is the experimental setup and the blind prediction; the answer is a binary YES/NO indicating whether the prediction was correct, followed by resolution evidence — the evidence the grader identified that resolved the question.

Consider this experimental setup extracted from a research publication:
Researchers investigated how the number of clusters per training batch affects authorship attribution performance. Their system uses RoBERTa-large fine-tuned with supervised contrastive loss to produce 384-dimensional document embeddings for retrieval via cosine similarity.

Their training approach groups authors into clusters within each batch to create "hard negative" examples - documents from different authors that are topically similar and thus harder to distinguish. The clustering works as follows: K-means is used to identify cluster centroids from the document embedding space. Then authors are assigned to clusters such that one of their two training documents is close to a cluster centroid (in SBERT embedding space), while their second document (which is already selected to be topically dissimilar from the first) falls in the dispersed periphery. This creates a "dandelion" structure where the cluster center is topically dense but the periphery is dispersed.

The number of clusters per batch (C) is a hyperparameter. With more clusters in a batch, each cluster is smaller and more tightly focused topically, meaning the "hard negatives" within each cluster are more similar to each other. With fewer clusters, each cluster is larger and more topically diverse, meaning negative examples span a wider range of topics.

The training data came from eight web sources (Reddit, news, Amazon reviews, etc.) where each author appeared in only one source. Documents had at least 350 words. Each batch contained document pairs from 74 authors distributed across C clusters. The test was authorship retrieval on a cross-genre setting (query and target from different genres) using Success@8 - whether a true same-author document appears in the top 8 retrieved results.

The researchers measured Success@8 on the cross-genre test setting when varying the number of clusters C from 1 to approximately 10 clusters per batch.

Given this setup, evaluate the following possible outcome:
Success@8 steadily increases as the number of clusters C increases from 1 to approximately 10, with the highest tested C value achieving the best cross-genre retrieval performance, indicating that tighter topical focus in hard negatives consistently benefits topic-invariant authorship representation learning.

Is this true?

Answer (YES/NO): NO